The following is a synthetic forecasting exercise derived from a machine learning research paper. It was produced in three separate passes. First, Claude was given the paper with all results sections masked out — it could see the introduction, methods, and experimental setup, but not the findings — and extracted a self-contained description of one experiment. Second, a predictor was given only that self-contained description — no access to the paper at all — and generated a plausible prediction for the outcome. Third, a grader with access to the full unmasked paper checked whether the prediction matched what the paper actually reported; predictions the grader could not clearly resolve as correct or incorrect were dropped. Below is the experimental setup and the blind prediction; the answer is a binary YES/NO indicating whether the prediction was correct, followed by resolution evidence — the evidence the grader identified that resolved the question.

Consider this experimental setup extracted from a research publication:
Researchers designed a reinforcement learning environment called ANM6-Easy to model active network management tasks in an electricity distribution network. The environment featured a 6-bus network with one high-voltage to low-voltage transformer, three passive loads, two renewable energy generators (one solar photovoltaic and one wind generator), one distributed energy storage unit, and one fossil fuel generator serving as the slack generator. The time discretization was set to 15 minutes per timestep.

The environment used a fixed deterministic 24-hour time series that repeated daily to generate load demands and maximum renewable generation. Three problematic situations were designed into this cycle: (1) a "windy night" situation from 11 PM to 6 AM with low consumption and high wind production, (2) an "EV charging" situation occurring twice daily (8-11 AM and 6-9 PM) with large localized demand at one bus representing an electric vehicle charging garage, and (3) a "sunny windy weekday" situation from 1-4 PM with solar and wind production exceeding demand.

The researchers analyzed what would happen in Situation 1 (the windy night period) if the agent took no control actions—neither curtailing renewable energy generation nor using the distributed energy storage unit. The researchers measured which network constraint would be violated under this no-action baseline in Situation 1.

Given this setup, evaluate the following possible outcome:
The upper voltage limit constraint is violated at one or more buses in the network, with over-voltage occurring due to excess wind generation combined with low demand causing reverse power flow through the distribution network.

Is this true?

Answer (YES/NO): NO